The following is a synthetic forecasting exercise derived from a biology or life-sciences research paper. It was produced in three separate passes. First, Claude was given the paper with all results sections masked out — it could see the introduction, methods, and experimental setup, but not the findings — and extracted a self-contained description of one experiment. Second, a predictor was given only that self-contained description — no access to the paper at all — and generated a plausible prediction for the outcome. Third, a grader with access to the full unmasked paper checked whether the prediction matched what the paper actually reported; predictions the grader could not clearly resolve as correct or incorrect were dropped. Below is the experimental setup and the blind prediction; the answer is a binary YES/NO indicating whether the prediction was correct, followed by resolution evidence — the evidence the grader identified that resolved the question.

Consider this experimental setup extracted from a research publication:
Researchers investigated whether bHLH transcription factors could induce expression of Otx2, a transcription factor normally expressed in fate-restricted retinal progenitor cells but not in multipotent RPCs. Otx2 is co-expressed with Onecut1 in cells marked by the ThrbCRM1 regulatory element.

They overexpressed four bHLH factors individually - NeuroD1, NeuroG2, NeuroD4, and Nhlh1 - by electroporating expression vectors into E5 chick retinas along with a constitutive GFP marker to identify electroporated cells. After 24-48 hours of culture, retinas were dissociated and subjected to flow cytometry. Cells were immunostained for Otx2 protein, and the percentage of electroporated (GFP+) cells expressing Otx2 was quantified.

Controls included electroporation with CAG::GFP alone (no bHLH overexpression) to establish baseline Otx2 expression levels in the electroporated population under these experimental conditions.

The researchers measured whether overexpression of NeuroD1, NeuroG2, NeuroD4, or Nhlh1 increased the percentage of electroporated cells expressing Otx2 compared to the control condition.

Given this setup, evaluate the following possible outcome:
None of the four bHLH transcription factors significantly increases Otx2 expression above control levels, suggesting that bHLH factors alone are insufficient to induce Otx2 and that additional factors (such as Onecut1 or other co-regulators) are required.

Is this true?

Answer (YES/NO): NO